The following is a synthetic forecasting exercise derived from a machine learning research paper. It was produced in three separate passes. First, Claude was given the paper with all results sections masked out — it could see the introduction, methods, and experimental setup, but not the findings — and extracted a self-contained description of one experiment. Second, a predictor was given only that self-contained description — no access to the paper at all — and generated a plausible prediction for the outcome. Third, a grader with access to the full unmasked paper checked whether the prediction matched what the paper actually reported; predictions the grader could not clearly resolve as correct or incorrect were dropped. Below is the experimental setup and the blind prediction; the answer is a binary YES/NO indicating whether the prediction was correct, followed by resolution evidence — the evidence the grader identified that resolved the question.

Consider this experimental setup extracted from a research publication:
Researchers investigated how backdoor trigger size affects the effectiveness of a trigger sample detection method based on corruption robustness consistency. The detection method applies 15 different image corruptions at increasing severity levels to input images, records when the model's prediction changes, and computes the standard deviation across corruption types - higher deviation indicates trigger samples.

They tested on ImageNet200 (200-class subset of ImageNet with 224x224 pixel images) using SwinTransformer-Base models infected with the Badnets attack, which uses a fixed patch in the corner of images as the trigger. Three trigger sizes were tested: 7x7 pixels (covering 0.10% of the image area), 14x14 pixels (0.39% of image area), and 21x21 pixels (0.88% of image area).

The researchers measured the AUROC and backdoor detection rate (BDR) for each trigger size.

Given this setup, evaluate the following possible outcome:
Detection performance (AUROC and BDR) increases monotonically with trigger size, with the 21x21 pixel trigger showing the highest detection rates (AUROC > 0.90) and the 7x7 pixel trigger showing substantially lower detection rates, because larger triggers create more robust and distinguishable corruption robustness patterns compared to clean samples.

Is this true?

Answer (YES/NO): NO